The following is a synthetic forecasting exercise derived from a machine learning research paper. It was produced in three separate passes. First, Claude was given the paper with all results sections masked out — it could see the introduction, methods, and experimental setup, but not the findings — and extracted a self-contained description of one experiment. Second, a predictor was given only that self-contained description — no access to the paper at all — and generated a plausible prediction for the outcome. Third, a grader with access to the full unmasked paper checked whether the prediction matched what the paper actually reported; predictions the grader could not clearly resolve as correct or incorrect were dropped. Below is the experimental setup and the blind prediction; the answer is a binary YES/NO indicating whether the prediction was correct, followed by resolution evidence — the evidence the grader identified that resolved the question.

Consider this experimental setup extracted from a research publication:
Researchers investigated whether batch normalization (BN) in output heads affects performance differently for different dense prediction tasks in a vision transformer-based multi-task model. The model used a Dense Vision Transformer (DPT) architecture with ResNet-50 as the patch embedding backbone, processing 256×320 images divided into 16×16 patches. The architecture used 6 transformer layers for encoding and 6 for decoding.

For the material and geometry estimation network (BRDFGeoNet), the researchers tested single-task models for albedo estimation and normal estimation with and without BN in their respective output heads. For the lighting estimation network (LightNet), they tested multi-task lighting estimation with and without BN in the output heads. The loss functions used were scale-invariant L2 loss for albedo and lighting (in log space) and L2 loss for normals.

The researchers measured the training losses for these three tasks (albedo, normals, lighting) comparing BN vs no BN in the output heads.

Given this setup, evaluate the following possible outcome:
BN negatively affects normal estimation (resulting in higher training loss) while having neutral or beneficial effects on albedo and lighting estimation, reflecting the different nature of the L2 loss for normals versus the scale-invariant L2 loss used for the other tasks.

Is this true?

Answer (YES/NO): NO